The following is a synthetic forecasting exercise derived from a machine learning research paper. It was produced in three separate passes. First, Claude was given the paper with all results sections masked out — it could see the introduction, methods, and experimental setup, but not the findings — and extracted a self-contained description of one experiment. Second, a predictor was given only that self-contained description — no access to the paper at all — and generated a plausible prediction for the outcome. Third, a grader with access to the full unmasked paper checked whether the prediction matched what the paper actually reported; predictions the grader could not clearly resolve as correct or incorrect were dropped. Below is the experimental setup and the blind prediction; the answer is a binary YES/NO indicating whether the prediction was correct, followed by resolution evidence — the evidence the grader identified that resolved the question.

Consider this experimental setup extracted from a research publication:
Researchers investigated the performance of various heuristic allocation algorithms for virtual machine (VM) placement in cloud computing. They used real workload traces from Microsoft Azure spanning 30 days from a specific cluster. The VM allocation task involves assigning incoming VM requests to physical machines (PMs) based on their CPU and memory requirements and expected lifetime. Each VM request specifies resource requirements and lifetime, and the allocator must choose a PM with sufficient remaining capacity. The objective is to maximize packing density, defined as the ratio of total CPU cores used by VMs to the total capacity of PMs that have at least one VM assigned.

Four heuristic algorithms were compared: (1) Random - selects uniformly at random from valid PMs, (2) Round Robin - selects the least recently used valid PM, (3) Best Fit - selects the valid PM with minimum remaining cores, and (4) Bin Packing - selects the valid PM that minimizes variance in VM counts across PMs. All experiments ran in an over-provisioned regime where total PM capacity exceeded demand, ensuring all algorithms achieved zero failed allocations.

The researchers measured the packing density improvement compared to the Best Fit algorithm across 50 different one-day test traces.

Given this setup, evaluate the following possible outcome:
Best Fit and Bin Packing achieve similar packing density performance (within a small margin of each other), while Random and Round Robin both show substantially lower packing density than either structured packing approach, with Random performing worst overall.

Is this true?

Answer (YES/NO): NO